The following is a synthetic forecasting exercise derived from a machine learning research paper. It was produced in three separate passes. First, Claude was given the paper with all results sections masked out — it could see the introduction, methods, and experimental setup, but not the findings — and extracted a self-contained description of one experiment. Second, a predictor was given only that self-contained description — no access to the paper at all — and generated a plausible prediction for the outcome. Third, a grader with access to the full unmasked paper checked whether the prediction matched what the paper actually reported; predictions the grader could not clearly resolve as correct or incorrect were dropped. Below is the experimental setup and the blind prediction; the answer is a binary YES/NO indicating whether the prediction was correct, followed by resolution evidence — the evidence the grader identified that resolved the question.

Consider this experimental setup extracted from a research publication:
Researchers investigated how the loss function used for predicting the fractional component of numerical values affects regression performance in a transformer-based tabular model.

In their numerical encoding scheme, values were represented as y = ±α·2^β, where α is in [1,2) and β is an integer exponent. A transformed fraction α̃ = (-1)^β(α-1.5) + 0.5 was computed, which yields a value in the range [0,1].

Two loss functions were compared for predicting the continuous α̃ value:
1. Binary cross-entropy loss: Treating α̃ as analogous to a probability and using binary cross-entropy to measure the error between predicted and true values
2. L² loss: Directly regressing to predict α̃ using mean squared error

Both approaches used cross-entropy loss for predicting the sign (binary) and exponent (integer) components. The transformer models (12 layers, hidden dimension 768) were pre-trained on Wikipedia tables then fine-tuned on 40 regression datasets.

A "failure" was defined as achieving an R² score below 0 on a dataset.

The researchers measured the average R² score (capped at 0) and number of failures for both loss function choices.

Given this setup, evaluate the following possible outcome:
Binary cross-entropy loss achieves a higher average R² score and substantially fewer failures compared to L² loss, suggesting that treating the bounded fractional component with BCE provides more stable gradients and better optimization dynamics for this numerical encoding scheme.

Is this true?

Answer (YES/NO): NO